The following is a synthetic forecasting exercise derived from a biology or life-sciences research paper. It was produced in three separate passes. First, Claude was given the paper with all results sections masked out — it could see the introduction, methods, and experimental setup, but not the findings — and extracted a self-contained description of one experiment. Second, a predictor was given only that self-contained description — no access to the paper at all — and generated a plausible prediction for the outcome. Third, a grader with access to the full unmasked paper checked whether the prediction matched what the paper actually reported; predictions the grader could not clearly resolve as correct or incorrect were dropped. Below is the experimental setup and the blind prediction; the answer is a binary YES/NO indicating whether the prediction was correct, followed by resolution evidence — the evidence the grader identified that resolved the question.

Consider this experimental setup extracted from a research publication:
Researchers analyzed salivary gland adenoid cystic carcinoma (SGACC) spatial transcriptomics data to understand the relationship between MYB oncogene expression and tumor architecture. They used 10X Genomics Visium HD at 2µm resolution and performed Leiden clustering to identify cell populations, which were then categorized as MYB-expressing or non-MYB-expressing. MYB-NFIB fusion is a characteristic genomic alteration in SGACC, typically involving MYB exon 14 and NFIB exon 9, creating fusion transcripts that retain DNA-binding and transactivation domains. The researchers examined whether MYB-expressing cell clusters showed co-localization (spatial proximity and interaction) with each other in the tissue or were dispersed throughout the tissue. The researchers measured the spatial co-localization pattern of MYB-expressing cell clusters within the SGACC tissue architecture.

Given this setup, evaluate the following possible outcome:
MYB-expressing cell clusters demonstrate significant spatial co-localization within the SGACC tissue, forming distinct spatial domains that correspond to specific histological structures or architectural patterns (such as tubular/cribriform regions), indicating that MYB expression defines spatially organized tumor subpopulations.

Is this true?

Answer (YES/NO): NO